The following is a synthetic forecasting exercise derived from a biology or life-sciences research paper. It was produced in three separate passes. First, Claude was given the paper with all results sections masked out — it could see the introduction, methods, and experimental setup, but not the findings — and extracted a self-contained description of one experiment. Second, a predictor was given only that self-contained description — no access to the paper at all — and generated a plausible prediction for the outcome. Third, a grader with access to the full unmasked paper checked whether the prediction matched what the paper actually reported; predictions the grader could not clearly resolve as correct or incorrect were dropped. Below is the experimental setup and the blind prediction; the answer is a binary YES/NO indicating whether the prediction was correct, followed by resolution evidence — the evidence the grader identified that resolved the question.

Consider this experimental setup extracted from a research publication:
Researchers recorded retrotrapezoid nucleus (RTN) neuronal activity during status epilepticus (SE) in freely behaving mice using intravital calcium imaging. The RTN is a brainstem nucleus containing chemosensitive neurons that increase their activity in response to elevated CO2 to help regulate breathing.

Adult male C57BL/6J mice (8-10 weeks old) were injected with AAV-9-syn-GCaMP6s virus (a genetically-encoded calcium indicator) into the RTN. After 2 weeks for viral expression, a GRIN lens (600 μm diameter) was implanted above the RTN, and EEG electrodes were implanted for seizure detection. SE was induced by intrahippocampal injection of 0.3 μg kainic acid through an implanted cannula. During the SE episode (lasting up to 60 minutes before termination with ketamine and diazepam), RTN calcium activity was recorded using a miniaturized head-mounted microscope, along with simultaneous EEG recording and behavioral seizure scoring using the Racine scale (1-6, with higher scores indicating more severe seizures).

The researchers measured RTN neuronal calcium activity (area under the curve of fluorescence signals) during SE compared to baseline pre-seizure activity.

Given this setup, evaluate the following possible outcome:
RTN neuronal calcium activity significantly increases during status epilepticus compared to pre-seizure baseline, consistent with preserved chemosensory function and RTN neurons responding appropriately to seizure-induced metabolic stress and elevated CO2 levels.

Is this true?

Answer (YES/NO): NO